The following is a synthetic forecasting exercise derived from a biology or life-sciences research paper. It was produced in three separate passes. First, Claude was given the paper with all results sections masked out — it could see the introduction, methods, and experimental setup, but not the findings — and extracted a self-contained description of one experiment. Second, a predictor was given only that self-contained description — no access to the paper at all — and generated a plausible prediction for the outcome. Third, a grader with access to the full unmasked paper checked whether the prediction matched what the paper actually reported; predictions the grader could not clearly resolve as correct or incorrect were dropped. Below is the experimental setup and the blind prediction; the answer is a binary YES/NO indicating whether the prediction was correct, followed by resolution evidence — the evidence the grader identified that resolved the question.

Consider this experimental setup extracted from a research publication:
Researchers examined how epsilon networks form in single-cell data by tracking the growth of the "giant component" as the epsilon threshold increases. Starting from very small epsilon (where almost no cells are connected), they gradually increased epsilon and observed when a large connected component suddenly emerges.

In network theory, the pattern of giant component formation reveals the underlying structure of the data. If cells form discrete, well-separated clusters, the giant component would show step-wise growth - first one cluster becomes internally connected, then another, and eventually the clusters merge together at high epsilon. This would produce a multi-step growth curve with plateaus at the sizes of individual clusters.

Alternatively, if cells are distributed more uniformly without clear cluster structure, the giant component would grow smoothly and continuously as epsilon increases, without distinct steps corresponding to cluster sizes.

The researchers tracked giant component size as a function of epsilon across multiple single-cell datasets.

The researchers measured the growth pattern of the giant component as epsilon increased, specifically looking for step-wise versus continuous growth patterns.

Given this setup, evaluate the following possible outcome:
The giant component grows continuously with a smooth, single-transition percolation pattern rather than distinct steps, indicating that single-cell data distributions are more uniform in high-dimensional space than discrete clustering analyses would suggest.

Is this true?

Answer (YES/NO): YES